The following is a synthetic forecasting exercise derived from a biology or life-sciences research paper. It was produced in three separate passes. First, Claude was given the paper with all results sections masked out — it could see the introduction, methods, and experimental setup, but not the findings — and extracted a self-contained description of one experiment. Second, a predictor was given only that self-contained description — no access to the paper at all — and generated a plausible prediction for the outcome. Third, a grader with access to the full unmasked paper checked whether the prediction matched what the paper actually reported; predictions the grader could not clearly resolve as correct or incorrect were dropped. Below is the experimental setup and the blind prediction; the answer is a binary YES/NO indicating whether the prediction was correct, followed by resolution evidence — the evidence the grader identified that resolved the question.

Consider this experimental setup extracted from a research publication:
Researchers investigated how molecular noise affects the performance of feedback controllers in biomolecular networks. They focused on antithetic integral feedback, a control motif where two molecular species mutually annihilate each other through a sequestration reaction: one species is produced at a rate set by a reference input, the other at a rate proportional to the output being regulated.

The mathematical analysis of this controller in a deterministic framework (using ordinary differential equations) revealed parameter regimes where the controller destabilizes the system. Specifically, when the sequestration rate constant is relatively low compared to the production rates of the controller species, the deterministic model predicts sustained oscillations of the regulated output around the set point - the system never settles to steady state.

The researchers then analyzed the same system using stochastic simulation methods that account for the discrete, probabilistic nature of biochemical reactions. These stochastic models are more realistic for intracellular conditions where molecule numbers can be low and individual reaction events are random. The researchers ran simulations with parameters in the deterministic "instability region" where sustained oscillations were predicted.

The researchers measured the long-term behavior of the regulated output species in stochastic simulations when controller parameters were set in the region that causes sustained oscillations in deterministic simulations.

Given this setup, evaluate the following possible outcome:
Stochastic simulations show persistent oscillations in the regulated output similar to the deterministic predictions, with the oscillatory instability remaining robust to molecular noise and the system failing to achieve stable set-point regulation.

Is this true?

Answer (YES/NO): NO